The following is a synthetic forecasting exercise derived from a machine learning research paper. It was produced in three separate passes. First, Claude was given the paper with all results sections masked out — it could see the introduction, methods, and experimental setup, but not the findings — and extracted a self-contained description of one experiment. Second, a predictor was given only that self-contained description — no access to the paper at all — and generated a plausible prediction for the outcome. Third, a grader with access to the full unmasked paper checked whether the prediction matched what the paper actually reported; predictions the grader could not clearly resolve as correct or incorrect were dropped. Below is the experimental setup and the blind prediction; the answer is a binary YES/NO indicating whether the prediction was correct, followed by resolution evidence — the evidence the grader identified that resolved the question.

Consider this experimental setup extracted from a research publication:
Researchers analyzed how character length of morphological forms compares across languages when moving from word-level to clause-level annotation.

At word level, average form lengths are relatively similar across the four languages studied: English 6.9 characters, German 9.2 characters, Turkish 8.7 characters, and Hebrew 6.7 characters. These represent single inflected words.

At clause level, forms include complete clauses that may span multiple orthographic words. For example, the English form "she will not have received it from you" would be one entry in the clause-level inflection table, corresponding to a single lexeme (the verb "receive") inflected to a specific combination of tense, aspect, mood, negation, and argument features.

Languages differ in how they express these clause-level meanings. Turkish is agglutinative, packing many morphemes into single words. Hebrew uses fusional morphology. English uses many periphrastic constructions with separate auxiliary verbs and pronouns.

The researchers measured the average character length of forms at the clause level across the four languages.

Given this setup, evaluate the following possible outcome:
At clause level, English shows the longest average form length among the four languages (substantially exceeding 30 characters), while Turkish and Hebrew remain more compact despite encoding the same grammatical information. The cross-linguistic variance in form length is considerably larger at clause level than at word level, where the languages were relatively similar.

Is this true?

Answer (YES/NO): NO